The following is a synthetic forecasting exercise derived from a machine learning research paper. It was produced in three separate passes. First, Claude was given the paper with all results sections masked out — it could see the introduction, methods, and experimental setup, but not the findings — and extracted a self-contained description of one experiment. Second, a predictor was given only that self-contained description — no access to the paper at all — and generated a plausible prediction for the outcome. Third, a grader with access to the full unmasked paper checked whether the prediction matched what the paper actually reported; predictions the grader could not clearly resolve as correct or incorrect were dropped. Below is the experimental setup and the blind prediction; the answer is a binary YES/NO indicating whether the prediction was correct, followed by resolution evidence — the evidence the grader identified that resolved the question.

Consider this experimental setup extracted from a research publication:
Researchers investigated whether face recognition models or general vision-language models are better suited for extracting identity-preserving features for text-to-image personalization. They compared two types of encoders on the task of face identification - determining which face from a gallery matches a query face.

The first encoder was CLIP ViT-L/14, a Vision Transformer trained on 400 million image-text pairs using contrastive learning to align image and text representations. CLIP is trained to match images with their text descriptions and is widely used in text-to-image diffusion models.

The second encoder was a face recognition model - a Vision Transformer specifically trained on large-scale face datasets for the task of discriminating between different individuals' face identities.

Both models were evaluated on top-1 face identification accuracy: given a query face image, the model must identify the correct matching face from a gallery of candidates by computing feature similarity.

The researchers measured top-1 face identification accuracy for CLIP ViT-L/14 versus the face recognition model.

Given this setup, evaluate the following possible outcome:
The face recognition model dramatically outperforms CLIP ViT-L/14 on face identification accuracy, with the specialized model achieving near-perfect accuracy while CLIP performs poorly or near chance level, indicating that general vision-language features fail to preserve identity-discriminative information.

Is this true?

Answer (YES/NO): NO